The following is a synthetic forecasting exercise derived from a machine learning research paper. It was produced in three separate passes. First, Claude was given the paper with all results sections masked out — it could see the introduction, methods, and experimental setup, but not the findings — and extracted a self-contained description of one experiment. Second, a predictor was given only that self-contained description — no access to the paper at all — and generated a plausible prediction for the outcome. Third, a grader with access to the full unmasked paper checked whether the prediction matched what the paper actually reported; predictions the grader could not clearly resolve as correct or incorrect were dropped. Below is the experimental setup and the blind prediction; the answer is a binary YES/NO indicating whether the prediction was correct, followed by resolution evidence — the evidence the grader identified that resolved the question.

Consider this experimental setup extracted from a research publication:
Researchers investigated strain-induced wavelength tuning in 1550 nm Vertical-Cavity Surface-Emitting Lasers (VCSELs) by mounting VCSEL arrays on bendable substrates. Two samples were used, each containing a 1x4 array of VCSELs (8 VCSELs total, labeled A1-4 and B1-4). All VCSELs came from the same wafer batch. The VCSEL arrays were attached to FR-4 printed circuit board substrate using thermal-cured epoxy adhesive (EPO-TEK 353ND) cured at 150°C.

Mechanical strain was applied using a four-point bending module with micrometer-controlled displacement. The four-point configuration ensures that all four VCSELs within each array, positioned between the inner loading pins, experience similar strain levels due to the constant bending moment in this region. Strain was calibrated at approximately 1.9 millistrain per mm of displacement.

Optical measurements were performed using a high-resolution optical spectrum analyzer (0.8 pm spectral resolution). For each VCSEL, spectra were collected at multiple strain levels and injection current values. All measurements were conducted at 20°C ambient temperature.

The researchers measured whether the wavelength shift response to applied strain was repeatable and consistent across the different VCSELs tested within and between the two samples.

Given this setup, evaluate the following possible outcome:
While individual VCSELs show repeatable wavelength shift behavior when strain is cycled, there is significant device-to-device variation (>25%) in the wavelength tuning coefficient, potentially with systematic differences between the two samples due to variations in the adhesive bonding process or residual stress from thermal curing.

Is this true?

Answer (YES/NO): NO